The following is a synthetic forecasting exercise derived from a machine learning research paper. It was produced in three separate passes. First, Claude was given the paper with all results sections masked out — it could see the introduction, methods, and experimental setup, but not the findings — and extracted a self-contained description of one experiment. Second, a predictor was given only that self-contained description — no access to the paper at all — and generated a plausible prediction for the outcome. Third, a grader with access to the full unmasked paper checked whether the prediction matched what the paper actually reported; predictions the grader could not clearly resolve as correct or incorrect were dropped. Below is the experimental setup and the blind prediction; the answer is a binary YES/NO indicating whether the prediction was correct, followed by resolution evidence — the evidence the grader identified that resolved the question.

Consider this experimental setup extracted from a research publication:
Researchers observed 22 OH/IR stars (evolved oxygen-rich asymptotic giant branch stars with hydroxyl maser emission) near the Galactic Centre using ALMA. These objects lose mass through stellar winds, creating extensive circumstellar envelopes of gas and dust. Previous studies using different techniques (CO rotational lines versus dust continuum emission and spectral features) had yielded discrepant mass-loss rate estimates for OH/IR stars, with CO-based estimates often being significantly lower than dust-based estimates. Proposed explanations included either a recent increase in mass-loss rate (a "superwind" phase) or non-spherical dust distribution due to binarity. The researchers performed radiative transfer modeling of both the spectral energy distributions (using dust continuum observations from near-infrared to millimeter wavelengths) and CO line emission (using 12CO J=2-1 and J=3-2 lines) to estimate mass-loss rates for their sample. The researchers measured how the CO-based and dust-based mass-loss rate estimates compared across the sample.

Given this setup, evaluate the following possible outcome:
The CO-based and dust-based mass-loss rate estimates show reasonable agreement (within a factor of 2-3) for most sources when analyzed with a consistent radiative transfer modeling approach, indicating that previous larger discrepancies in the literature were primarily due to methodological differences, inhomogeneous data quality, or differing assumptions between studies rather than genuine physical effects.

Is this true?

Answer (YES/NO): NO